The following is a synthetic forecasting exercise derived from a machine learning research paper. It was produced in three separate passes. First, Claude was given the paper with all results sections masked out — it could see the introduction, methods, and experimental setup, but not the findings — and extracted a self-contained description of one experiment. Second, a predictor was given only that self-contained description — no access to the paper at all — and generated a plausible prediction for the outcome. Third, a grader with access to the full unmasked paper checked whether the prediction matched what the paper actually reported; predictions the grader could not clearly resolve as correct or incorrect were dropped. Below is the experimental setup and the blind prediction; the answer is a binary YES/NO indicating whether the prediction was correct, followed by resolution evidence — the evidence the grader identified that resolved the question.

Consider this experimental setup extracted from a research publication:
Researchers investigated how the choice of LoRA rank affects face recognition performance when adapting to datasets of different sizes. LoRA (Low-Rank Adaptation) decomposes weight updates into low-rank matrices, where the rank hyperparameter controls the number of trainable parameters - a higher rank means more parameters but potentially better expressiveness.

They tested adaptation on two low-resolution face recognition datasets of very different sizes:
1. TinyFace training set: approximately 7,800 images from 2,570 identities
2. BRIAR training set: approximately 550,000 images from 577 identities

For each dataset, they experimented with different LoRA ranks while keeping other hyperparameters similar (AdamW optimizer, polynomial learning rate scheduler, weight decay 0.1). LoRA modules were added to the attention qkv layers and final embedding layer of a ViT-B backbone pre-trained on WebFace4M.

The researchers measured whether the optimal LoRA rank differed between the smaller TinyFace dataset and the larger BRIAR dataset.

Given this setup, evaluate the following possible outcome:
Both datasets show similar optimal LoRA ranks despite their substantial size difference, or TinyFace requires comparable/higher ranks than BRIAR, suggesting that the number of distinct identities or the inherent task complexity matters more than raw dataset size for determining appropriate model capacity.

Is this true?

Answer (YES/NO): NO